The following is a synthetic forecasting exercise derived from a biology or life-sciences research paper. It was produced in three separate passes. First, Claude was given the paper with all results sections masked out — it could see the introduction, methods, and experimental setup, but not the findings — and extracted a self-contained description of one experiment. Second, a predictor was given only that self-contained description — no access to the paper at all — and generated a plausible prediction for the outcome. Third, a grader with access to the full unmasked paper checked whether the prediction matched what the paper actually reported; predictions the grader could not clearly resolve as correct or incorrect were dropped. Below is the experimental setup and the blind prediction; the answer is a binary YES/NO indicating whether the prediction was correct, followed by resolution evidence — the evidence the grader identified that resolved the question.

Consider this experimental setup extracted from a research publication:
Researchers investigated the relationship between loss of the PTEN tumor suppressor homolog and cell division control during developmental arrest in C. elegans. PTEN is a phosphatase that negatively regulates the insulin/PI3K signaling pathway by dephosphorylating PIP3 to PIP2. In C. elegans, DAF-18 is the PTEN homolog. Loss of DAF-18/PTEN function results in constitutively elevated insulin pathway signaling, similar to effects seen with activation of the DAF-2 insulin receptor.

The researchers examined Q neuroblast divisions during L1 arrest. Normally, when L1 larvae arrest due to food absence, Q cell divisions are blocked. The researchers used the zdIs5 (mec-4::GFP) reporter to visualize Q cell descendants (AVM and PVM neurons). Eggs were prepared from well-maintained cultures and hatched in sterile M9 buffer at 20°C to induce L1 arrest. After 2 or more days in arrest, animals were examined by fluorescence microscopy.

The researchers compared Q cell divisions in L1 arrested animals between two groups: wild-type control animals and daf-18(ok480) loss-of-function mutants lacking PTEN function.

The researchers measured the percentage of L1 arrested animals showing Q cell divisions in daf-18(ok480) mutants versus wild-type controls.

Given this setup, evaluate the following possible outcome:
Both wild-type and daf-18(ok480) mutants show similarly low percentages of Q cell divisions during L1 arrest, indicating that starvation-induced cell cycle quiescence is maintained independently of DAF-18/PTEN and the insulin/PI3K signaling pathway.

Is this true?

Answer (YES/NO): NO